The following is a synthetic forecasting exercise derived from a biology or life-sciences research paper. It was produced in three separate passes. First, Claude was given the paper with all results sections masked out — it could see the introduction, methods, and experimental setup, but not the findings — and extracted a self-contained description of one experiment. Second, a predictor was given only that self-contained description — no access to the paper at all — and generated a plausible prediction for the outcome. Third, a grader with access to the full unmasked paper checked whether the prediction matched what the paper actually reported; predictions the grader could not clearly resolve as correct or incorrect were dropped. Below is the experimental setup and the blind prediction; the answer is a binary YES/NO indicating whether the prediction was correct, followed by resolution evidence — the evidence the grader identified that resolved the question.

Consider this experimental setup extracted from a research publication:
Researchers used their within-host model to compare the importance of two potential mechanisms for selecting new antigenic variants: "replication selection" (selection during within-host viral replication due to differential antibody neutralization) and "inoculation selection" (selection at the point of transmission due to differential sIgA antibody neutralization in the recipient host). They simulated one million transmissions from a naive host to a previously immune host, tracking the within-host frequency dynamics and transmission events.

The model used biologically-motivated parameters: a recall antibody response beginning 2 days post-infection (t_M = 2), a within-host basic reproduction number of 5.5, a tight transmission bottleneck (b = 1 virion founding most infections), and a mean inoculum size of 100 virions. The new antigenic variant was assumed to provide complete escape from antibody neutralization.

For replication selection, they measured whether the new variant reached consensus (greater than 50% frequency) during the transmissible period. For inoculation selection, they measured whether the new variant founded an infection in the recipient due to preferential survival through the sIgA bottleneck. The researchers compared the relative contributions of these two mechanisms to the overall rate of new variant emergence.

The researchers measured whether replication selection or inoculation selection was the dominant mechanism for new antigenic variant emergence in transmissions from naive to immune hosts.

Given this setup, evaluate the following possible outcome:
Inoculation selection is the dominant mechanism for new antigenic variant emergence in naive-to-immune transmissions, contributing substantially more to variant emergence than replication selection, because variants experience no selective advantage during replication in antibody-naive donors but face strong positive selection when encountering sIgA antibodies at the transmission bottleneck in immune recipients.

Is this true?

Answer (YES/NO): YES